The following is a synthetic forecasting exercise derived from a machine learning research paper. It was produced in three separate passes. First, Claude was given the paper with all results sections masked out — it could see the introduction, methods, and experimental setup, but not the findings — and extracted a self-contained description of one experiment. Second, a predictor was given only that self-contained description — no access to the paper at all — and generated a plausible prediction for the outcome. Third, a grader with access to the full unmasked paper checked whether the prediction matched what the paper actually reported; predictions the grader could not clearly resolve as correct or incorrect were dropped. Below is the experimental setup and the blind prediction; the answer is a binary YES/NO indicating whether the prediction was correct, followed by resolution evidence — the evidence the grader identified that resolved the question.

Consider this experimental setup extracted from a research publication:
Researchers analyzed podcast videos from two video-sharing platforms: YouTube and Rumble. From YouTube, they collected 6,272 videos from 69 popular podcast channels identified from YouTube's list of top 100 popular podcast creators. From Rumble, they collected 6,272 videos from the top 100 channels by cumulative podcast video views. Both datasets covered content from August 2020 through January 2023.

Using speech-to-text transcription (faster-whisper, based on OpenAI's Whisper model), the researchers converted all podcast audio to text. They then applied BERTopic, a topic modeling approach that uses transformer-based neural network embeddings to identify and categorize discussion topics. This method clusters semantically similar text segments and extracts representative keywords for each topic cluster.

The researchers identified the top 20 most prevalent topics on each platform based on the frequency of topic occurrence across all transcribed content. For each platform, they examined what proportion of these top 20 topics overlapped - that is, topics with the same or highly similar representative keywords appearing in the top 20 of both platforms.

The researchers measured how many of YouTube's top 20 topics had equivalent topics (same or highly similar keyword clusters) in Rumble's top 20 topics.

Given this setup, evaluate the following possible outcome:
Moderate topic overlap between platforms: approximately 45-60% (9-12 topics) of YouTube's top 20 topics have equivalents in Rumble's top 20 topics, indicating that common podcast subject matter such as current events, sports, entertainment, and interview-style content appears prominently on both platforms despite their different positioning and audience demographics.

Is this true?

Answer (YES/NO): NO